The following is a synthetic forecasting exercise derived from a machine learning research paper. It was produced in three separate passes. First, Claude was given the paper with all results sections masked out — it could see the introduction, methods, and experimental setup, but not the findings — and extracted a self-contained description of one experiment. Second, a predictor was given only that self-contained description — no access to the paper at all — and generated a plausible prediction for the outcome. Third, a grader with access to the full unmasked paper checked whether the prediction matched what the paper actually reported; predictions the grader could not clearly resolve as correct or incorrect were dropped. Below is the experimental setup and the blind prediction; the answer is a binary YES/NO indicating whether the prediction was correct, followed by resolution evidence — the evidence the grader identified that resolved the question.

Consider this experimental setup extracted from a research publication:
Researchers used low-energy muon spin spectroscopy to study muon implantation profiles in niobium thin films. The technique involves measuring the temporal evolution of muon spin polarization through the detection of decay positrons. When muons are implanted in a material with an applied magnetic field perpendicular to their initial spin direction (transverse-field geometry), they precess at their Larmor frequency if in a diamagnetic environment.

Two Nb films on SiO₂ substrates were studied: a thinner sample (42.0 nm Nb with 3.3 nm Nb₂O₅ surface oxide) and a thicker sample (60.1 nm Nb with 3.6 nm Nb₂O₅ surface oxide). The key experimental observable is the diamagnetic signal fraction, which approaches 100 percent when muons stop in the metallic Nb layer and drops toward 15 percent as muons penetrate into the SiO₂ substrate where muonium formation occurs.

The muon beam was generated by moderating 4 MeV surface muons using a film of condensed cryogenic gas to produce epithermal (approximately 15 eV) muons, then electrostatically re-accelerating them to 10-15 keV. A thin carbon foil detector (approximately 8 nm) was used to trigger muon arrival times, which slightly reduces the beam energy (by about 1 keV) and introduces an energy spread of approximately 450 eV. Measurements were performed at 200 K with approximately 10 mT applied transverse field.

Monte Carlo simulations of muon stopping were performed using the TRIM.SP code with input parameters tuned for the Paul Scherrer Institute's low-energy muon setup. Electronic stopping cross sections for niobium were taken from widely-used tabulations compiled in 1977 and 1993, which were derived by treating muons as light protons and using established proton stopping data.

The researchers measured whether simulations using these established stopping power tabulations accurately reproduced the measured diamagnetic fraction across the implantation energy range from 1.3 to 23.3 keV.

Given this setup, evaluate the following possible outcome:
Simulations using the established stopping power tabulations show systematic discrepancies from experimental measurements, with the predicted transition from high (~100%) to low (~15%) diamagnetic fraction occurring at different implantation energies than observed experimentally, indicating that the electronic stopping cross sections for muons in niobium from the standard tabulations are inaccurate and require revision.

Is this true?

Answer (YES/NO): YES